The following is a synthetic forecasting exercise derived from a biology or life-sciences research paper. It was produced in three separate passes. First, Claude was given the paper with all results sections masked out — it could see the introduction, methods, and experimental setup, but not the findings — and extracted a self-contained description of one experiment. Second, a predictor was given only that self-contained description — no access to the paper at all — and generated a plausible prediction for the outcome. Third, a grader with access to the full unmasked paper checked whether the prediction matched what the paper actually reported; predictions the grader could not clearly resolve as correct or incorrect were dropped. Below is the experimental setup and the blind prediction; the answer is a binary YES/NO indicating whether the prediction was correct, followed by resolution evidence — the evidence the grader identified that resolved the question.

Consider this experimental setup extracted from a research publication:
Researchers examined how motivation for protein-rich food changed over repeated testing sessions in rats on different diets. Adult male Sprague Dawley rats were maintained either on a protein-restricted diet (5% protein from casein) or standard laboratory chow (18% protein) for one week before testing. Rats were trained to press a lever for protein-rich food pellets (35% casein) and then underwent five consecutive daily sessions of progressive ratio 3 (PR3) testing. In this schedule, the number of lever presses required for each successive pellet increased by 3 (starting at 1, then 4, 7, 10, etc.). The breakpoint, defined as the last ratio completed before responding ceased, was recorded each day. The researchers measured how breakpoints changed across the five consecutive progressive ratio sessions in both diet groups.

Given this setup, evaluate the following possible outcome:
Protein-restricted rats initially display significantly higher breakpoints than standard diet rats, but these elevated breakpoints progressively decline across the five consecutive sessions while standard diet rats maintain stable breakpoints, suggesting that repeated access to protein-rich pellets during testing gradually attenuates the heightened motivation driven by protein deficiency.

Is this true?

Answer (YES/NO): NO